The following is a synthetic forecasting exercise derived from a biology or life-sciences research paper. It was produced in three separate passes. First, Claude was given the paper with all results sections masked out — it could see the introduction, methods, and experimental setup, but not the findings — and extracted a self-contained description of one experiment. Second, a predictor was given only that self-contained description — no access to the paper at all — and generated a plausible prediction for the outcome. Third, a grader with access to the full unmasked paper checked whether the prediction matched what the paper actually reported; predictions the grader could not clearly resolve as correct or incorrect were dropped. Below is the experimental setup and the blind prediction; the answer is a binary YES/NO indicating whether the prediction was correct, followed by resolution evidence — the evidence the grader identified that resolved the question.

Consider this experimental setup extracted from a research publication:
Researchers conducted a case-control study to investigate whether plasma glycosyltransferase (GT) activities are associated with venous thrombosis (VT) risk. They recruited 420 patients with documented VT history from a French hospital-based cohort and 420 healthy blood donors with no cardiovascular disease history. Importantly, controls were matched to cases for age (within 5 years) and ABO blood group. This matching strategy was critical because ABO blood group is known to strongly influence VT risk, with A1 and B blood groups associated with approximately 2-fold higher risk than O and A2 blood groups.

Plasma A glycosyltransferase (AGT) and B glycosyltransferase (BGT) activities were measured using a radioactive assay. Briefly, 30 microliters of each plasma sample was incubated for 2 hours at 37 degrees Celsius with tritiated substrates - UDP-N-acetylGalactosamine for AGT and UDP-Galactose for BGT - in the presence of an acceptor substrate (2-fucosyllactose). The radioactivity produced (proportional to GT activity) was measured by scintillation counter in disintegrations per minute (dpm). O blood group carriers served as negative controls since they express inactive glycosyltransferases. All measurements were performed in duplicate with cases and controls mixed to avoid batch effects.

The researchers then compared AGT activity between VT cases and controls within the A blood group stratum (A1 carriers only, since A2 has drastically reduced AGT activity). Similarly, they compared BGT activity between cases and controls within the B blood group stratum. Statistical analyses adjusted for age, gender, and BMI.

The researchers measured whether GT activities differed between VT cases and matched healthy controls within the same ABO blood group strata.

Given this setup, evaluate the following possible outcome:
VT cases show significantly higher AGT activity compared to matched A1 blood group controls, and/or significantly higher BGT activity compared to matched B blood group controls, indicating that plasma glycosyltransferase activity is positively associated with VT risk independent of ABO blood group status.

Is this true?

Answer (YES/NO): NO